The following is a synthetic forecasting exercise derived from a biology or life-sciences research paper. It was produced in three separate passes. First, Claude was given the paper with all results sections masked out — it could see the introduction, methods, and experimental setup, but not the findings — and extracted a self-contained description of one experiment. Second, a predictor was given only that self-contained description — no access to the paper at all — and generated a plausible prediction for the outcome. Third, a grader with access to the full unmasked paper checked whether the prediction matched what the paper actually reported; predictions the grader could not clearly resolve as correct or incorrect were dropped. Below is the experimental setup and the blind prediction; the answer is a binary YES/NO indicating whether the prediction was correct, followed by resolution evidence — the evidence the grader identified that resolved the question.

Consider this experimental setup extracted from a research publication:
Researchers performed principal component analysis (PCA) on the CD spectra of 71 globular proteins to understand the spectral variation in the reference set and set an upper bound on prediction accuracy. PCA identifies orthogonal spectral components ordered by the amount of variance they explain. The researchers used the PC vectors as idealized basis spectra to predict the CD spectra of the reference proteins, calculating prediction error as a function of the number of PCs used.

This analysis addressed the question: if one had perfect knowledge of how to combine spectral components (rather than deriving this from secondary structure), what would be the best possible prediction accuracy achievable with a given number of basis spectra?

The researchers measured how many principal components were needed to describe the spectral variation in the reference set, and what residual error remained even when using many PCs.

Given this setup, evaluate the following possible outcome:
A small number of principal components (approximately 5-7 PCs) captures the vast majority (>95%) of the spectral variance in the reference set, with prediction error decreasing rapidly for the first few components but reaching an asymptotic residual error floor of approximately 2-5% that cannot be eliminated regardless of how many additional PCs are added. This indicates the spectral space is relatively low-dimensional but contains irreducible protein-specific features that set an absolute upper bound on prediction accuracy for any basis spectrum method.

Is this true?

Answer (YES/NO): NO